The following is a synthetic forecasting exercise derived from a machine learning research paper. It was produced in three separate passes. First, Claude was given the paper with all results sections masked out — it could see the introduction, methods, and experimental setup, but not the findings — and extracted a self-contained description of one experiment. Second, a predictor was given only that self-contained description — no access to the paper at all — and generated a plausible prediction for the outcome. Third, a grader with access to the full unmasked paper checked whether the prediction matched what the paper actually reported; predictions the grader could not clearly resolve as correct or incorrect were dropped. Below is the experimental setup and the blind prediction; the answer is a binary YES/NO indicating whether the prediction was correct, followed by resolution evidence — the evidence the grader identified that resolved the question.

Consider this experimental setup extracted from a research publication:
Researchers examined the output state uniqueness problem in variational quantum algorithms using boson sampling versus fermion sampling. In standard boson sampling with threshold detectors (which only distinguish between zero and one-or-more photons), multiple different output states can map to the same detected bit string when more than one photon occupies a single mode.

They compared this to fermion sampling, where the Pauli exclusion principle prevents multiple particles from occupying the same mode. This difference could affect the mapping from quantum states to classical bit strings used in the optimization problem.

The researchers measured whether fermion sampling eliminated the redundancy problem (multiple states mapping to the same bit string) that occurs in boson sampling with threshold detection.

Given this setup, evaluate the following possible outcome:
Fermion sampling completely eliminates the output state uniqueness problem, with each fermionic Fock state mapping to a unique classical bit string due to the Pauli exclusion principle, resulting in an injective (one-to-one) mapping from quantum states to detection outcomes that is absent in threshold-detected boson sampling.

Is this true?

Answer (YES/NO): YES